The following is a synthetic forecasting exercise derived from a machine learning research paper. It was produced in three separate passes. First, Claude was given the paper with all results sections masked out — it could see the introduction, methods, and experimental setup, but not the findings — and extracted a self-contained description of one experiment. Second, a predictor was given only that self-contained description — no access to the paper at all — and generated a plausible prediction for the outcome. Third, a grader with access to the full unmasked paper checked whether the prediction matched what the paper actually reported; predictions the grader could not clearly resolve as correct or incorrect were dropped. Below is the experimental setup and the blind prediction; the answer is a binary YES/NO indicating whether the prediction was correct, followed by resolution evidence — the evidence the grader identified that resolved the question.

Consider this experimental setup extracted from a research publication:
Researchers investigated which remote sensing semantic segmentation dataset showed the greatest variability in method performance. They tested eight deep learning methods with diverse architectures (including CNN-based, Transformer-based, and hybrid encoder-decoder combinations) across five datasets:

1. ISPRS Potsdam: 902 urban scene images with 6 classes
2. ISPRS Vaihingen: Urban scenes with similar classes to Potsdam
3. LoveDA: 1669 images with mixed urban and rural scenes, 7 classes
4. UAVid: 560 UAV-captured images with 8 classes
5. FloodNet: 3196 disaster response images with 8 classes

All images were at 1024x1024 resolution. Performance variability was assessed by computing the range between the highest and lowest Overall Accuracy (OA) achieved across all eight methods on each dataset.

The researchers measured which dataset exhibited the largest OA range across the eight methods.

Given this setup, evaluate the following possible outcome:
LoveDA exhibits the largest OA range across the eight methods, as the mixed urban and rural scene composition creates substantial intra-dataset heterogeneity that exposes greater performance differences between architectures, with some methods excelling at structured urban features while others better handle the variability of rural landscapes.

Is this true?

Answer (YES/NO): YES